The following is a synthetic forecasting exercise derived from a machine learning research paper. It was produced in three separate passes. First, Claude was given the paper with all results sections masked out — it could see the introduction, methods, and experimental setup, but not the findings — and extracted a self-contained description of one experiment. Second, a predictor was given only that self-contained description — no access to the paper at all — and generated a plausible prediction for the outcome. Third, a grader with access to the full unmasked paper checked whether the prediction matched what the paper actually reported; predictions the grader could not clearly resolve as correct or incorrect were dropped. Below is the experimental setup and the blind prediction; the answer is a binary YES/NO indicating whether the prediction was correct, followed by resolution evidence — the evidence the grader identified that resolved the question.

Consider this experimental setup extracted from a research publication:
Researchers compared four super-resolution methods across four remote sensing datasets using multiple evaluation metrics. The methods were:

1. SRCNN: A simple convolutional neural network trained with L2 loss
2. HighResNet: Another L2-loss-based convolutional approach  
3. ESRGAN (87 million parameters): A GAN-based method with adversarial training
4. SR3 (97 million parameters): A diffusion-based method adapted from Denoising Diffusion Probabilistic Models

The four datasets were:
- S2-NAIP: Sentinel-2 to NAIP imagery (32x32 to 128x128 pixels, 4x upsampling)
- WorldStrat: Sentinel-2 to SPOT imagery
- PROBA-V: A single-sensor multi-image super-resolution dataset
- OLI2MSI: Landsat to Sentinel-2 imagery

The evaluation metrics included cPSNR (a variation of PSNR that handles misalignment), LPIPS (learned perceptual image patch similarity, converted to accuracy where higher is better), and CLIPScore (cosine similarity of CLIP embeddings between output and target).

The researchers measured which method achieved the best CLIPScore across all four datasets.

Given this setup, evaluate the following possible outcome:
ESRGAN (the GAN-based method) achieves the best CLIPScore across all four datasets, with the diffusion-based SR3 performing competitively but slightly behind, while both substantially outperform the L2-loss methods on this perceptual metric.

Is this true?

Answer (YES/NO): NO